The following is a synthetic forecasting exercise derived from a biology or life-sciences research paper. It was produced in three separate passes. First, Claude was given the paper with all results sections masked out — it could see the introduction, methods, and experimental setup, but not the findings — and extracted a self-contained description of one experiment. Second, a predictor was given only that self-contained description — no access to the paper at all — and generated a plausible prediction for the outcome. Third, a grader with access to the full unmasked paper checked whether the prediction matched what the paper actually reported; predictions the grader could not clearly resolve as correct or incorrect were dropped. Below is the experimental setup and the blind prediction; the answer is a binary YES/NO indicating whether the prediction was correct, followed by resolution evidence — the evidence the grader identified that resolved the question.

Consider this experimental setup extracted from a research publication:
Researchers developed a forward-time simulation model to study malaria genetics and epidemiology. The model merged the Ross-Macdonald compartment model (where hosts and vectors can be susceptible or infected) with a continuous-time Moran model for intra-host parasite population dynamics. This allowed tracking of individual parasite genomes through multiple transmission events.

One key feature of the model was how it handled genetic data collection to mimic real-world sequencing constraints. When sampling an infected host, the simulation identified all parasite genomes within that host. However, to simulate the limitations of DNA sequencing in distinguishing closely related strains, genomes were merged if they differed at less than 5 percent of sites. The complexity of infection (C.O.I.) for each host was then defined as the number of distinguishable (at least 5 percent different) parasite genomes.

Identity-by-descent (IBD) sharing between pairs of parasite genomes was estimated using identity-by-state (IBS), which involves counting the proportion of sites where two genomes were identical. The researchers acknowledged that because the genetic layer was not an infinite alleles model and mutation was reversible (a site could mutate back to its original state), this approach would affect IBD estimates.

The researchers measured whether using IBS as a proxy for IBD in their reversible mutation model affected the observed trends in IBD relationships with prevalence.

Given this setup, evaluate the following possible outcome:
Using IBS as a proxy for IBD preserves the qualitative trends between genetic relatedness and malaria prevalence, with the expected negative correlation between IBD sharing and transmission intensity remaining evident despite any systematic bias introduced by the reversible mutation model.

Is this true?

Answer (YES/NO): YES